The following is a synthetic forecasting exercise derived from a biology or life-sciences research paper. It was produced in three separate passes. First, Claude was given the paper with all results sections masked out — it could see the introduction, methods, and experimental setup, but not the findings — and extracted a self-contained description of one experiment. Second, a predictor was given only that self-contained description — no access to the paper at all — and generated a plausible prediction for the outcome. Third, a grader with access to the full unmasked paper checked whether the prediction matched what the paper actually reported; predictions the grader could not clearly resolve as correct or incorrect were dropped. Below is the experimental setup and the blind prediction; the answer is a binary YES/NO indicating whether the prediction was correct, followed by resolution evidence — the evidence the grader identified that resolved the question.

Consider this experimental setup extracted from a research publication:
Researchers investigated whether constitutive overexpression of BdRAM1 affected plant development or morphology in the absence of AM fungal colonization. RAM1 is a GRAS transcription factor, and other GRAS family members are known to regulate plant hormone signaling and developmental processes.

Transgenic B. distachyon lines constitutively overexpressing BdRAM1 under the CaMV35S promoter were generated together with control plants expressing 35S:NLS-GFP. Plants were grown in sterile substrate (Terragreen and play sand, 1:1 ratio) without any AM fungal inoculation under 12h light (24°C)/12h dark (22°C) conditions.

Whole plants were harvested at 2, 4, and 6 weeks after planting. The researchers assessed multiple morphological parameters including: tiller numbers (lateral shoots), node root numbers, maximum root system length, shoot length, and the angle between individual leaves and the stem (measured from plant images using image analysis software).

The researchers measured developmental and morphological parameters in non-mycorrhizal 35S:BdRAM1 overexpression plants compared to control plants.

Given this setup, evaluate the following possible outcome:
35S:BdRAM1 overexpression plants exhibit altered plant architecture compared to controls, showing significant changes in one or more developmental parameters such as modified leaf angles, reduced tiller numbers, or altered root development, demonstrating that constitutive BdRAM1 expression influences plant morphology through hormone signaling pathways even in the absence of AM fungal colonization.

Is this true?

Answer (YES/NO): YES